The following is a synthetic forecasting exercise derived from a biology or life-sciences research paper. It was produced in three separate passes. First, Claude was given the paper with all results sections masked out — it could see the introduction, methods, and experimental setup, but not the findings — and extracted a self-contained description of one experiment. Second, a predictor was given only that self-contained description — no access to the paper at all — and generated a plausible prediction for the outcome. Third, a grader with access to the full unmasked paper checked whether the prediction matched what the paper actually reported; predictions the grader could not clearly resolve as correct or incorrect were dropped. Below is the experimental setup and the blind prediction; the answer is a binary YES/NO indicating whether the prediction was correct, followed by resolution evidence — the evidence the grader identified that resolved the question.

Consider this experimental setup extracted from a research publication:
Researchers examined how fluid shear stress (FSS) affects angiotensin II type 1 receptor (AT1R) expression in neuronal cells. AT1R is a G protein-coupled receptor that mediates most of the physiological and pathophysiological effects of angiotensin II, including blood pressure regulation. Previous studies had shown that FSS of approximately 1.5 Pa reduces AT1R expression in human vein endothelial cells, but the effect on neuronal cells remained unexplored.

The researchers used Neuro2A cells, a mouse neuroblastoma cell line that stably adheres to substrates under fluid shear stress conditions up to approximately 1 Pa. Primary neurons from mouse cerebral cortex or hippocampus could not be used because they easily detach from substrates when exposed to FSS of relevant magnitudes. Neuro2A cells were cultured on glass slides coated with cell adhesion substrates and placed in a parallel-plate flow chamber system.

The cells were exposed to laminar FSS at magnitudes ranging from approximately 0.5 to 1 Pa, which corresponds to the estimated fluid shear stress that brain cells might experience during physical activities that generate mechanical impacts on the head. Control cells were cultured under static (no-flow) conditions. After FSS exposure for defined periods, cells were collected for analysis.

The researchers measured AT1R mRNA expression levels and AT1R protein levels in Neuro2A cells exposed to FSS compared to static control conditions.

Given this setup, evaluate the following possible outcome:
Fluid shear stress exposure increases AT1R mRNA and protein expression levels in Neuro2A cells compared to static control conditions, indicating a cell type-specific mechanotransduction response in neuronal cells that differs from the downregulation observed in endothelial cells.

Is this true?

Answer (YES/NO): NO